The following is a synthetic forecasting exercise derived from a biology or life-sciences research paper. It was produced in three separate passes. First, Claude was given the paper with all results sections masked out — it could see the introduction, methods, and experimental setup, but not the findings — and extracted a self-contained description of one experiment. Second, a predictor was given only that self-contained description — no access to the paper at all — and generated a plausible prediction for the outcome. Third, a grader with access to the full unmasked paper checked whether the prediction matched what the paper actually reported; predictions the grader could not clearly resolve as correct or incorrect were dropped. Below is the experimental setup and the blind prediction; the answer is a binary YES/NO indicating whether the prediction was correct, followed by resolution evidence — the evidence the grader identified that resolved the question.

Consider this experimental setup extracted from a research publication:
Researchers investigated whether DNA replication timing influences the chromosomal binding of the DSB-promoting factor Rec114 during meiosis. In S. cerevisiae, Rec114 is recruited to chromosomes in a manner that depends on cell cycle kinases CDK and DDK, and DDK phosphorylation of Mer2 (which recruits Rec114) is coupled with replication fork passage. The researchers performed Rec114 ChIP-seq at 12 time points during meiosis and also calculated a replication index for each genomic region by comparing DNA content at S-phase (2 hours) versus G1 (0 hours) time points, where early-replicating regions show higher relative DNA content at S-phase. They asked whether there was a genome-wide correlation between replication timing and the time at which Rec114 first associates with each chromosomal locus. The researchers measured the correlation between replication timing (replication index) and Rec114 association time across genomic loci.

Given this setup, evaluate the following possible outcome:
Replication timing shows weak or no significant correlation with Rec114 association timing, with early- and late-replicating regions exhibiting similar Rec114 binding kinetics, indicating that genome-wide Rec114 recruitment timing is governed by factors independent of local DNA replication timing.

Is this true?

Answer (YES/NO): NO